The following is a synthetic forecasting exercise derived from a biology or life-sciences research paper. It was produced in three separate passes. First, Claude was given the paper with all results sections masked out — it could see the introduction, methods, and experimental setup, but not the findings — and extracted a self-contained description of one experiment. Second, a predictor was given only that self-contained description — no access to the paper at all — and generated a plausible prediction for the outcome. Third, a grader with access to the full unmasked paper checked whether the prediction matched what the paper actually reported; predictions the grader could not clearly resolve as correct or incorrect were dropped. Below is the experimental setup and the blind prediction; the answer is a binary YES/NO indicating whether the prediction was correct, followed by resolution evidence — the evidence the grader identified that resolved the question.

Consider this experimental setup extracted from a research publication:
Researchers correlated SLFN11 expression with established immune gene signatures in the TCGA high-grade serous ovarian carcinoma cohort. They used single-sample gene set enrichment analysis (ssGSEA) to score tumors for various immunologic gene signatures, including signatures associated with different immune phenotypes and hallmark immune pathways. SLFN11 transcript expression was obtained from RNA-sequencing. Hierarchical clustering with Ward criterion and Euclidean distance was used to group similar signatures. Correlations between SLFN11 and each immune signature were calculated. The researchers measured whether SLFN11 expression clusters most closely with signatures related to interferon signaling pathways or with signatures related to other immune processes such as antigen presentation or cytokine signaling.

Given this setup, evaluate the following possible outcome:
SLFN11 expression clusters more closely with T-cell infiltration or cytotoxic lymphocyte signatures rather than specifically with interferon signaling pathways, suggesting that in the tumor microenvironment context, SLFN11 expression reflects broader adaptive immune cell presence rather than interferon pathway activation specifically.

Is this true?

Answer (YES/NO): NO